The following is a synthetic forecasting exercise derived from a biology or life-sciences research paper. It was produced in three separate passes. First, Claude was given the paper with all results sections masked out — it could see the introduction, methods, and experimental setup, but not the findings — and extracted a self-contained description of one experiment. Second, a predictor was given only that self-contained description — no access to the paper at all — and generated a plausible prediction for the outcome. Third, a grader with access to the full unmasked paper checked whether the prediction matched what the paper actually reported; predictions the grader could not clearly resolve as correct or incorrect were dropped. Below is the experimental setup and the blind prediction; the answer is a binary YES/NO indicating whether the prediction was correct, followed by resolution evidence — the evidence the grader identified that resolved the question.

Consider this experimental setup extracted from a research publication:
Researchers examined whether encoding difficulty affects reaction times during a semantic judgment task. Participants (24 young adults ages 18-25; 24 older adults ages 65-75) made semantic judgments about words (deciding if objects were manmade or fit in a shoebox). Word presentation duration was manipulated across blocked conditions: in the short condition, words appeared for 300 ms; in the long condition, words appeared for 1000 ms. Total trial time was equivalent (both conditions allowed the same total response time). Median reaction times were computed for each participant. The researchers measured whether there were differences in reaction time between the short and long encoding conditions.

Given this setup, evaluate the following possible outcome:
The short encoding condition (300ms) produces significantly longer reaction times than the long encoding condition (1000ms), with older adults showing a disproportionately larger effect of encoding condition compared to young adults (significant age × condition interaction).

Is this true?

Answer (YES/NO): NO